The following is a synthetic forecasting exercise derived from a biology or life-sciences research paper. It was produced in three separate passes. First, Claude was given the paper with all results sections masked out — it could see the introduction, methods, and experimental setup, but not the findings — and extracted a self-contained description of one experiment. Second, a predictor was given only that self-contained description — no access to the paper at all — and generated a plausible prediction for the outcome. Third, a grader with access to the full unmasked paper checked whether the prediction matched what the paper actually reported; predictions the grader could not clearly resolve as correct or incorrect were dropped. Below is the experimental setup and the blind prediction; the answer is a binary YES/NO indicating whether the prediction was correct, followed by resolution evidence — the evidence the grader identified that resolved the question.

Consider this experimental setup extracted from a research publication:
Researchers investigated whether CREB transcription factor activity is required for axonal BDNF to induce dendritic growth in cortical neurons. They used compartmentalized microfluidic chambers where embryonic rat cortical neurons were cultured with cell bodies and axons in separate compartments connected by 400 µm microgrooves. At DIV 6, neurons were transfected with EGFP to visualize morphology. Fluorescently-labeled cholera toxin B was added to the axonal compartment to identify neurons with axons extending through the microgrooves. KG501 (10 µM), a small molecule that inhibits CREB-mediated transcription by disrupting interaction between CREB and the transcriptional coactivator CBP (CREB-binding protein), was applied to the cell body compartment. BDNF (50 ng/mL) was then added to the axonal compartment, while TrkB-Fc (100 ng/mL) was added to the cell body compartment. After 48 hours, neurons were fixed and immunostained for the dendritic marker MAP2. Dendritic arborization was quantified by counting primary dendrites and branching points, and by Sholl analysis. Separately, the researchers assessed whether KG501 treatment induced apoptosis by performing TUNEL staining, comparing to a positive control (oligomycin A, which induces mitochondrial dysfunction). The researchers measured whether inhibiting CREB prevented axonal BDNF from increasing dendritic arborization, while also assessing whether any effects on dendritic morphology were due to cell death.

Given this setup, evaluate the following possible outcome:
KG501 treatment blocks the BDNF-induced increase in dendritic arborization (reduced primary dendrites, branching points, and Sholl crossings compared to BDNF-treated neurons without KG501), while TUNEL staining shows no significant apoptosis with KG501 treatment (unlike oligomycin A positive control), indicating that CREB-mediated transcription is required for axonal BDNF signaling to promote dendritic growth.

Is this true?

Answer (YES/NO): YES